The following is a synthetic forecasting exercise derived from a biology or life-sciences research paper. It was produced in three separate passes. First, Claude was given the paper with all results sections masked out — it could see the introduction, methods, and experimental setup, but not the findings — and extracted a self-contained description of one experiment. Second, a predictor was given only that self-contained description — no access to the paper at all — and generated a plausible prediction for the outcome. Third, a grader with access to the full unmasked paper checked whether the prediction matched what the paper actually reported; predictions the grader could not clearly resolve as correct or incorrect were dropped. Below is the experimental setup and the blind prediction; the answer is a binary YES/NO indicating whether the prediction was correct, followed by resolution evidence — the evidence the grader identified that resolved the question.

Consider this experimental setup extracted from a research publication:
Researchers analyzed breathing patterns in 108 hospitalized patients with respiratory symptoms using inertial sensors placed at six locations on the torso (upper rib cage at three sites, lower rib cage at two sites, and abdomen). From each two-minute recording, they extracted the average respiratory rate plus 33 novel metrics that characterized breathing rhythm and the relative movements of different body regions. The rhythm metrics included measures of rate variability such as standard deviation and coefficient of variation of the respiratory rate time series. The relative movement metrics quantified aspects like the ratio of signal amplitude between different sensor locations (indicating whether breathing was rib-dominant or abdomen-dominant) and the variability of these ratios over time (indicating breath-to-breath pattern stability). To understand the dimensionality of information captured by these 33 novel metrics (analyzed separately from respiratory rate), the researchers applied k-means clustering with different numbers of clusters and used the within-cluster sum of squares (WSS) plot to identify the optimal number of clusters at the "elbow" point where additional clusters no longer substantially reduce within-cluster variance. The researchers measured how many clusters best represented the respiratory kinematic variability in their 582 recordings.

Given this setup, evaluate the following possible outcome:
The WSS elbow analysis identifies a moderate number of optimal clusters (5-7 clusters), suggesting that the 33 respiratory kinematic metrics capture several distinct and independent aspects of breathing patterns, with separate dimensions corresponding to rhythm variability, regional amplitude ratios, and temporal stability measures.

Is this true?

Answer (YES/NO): NO